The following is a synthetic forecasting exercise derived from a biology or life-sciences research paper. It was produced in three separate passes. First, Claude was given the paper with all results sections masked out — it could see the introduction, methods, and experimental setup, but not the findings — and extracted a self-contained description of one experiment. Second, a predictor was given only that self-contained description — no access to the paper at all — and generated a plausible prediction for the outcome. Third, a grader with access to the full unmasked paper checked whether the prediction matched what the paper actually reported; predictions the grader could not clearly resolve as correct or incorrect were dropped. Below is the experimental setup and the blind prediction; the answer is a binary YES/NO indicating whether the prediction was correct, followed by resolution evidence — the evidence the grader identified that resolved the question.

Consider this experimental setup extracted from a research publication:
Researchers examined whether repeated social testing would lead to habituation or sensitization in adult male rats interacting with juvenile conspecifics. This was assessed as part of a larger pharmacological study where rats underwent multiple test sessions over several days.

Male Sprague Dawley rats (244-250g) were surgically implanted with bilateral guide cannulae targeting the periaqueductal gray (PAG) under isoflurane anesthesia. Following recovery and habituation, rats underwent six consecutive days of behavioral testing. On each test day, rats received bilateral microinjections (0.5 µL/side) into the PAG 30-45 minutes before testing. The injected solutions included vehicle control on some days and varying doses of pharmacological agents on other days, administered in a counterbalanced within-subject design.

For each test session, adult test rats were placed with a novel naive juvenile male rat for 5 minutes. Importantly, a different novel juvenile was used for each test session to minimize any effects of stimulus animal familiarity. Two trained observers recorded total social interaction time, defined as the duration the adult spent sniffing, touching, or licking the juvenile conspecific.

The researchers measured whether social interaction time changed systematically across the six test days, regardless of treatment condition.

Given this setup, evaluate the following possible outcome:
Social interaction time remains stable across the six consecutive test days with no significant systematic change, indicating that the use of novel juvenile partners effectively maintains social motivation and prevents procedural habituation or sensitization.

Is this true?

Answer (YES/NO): YES